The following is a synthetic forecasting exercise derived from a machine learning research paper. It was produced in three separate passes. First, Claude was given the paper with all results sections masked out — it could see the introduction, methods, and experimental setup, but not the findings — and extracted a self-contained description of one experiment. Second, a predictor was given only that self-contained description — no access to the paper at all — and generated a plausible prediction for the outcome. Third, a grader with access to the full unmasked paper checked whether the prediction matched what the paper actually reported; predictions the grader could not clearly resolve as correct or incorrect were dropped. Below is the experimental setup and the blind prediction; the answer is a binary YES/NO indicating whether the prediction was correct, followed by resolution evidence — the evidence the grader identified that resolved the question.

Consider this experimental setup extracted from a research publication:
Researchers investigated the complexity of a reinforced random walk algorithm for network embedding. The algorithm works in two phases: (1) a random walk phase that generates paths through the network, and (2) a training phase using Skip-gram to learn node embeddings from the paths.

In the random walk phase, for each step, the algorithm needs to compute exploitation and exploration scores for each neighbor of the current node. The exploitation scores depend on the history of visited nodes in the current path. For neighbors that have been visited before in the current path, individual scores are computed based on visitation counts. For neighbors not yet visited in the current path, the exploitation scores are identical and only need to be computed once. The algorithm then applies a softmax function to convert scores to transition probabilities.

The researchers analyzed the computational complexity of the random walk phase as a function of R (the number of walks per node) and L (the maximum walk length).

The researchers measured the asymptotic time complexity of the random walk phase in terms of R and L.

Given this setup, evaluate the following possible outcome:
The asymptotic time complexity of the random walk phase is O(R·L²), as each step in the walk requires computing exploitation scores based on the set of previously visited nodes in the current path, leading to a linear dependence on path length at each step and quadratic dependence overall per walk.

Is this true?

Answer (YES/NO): YES